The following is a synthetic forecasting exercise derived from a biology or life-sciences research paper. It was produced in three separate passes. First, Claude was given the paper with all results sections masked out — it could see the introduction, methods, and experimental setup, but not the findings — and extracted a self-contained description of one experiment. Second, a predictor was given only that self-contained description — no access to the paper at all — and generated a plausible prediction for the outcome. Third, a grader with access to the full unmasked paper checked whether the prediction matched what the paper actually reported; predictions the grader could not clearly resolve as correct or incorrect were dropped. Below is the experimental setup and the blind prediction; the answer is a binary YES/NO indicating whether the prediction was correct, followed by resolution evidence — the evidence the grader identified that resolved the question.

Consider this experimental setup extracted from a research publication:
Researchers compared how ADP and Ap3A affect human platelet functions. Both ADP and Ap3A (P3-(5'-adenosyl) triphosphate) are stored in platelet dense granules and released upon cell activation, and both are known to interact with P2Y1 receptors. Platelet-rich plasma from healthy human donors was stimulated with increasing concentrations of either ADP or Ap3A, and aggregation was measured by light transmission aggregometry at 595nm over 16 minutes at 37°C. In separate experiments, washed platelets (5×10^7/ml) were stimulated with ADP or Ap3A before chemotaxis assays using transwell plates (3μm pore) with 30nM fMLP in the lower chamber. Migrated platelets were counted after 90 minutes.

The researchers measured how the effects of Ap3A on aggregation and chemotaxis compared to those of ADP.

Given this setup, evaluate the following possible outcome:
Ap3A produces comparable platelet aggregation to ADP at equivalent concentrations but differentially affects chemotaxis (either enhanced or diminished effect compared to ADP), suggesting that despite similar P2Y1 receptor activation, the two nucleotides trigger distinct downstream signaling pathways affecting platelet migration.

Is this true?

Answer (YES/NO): NO